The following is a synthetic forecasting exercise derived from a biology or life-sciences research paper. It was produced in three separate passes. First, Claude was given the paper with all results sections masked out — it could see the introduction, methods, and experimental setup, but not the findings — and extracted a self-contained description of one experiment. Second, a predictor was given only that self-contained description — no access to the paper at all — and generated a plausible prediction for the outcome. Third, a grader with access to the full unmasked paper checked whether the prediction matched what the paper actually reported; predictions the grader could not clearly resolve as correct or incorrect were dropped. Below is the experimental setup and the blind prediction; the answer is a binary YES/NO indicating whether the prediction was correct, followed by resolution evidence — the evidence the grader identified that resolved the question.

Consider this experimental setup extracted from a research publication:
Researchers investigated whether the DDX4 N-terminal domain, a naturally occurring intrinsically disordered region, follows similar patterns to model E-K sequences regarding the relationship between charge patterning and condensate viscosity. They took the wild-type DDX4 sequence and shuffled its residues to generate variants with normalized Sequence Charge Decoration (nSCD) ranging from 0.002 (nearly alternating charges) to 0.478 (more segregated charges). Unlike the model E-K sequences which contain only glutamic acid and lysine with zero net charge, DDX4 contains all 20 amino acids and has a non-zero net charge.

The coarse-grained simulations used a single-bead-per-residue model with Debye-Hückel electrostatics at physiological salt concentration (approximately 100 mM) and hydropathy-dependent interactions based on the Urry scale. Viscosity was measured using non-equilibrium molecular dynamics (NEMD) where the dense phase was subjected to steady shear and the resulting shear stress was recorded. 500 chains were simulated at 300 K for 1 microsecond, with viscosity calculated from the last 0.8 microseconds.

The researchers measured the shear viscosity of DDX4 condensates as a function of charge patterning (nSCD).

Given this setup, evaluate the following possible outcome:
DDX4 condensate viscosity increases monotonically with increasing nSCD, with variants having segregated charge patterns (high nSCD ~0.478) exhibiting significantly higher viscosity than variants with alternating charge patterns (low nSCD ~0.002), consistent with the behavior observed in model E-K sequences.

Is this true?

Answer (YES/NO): YES